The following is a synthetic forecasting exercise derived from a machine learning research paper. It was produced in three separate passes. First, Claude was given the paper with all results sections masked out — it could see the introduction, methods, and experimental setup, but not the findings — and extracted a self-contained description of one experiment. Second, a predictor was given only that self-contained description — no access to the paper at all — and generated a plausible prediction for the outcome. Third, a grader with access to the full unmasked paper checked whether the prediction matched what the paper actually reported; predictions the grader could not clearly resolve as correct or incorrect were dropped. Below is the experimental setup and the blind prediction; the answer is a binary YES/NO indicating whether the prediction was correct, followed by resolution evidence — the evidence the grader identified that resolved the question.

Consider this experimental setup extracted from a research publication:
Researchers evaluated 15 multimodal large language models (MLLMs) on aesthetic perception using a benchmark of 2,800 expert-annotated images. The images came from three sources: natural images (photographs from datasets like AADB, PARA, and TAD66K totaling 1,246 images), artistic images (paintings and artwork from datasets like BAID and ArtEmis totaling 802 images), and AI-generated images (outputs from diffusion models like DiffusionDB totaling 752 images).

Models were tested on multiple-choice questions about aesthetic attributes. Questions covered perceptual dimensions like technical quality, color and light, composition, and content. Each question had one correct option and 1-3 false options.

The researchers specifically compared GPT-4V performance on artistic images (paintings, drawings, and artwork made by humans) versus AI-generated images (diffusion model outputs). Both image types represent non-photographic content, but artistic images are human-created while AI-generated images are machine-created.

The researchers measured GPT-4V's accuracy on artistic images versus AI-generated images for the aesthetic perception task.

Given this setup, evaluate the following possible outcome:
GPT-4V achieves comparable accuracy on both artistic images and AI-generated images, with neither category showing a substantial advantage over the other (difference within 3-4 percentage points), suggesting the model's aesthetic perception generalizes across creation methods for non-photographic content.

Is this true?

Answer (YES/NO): NO